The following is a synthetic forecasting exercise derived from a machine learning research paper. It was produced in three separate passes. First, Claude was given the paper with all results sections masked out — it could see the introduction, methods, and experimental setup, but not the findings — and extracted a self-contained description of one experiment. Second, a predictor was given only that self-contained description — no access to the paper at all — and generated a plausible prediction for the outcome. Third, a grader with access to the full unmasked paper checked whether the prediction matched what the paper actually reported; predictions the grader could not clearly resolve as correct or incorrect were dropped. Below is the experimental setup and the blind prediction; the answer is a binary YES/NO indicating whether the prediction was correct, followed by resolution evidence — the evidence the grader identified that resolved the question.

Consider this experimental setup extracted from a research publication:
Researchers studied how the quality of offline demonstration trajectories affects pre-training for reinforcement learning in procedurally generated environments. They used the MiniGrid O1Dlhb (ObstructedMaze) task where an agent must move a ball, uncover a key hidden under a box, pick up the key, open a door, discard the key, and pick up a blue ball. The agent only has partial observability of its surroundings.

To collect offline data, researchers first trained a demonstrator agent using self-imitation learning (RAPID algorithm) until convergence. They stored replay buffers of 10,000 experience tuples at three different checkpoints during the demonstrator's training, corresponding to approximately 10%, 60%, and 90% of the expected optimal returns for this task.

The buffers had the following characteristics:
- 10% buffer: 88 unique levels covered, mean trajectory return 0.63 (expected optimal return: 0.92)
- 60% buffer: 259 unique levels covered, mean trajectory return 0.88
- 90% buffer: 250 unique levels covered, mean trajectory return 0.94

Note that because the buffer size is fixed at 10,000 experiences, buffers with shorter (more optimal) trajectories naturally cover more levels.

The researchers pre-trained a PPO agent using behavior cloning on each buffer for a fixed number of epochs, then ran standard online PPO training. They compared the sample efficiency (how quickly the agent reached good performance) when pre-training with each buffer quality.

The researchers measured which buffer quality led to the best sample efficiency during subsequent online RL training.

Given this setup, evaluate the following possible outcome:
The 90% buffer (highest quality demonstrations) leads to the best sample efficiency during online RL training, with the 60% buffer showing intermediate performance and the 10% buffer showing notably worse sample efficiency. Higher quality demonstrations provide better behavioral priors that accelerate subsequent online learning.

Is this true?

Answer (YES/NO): YES